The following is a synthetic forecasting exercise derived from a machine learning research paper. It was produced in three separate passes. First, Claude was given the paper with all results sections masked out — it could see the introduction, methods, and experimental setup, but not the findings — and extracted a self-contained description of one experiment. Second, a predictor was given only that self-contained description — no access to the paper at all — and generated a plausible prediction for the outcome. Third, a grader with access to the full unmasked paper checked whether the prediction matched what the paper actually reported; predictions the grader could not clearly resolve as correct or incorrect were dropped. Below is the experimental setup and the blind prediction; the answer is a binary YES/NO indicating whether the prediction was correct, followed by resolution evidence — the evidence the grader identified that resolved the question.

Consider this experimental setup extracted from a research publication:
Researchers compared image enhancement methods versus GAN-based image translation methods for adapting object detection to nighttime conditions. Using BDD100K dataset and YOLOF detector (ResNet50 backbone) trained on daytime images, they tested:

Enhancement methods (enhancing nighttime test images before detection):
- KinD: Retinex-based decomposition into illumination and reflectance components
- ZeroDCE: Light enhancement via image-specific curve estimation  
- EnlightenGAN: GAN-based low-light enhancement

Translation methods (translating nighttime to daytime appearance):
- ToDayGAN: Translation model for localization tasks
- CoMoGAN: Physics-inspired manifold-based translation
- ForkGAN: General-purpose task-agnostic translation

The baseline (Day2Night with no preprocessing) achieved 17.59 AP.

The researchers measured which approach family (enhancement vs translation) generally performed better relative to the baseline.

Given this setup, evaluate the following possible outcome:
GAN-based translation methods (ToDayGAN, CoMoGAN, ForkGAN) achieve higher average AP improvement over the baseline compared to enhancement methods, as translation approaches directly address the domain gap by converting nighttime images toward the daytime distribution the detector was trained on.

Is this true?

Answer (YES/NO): YES